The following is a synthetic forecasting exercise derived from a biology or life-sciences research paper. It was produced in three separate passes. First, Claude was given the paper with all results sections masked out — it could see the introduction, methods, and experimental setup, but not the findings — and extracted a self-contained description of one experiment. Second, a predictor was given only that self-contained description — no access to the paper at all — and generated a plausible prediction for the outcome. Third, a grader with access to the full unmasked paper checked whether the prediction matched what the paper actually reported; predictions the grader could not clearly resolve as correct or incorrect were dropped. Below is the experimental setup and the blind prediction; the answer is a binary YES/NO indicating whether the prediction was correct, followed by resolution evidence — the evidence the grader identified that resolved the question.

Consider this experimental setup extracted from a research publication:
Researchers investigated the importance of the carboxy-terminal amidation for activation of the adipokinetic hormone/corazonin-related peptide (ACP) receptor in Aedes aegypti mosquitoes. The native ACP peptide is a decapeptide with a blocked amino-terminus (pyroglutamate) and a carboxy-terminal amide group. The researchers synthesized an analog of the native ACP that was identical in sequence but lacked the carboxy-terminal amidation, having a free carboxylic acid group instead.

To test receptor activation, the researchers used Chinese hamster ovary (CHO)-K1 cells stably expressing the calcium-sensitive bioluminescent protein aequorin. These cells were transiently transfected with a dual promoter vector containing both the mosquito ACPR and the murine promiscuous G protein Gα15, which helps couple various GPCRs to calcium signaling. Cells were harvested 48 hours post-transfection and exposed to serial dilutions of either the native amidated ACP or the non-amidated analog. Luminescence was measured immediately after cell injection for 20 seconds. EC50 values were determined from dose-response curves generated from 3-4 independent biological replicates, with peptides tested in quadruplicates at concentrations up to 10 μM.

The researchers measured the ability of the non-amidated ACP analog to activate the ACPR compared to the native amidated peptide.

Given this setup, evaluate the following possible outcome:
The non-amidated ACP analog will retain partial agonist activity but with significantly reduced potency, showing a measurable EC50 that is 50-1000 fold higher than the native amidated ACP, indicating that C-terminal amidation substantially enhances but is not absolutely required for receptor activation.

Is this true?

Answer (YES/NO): NO